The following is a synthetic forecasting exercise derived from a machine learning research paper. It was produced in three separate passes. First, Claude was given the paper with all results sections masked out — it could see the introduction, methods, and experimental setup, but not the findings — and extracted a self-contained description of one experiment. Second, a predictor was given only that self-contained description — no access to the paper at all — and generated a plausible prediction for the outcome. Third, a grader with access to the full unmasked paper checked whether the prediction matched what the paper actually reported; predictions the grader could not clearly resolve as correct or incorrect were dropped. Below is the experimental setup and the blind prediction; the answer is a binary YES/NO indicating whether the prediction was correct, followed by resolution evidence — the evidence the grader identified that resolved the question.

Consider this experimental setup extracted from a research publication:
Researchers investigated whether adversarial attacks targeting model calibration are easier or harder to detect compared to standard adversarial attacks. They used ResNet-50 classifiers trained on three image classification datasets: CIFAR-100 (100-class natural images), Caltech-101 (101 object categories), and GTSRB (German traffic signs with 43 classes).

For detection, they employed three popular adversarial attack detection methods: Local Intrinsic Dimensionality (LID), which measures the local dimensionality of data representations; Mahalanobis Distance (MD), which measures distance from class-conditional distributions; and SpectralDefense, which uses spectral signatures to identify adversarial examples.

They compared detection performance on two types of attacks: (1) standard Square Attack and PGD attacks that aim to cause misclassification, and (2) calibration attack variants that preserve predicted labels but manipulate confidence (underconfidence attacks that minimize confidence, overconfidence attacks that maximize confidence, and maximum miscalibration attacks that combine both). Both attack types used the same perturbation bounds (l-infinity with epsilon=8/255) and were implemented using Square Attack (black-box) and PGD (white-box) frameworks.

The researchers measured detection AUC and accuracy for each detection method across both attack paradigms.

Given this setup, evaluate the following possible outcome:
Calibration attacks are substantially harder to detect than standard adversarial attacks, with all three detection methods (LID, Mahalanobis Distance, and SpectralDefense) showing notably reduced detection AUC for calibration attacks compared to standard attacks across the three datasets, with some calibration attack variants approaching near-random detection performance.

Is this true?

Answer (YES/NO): YES